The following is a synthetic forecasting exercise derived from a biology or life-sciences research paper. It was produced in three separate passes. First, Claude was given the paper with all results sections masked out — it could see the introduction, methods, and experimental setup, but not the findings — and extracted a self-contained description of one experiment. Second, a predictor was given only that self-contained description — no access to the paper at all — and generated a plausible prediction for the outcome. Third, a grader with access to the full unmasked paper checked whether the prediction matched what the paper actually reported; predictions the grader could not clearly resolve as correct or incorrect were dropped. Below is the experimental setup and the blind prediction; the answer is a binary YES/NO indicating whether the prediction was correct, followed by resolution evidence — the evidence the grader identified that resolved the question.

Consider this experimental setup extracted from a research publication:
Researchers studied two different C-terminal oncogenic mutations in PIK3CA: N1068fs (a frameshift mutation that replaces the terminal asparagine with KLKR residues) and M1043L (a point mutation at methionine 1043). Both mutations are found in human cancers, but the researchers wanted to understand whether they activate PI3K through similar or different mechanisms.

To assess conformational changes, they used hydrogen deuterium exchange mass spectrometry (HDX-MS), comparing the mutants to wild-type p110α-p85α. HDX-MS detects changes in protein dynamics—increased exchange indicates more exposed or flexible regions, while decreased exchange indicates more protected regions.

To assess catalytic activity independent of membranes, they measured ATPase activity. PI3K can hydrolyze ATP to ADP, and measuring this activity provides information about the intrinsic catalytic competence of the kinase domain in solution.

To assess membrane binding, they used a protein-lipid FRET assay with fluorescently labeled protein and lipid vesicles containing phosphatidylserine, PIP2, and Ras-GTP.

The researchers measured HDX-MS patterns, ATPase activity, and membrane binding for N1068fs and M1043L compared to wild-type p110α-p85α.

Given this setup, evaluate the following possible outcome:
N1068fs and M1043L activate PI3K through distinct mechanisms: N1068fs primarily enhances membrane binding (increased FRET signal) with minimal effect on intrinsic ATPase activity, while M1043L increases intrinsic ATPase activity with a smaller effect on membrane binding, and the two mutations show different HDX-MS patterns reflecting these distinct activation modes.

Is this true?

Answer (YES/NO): NO